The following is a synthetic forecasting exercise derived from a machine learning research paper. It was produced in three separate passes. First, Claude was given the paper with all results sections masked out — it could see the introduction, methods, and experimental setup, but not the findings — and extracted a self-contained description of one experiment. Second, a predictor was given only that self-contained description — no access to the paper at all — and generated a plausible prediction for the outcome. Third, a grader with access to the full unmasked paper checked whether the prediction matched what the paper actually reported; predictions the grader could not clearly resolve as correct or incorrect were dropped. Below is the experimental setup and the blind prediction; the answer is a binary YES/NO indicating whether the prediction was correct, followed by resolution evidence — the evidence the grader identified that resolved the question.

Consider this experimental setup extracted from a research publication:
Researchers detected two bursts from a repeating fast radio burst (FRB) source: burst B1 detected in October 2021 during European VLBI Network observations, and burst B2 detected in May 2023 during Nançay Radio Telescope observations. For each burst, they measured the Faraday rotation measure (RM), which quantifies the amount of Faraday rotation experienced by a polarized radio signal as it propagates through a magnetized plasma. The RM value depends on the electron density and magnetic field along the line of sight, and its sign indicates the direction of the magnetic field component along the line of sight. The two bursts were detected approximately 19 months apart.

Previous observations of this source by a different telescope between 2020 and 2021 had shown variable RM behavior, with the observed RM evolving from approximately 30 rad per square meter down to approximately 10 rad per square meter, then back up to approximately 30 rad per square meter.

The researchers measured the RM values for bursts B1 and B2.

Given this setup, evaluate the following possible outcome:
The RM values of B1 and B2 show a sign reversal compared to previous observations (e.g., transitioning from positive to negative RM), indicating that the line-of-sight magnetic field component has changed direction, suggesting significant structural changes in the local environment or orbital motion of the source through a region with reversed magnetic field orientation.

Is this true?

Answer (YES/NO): YES